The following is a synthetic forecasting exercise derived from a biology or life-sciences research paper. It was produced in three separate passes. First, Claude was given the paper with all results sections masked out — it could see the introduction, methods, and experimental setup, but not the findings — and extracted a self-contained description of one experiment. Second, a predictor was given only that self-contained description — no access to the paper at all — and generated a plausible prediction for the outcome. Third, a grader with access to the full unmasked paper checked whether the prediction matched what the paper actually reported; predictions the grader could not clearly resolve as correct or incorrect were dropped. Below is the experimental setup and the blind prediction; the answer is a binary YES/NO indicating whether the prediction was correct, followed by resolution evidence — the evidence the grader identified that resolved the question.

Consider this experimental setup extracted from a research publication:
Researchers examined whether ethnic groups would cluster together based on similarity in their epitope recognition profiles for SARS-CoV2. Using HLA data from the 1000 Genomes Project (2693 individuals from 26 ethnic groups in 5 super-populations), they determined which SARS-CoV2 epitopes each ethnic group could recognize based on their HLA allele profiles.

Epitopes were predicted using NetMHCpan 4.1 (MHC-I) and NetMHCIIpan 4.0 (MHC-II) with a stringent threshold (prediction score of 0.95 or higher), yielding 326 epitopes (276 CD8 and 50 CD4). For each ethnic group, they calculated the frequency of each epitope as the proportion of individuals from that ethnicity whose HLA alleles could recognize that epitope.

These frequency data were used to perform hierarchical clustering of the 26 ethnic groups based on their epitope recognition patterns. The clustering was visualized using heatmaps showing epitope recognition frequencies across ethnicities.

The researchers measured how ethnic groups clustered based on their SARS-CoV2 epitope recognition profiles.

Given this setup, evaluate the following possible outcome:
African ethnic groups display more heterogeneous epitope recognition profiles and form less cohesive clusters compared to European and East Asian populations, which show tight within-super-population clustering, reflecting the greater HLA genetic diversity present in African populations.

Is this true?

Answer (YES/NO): NO